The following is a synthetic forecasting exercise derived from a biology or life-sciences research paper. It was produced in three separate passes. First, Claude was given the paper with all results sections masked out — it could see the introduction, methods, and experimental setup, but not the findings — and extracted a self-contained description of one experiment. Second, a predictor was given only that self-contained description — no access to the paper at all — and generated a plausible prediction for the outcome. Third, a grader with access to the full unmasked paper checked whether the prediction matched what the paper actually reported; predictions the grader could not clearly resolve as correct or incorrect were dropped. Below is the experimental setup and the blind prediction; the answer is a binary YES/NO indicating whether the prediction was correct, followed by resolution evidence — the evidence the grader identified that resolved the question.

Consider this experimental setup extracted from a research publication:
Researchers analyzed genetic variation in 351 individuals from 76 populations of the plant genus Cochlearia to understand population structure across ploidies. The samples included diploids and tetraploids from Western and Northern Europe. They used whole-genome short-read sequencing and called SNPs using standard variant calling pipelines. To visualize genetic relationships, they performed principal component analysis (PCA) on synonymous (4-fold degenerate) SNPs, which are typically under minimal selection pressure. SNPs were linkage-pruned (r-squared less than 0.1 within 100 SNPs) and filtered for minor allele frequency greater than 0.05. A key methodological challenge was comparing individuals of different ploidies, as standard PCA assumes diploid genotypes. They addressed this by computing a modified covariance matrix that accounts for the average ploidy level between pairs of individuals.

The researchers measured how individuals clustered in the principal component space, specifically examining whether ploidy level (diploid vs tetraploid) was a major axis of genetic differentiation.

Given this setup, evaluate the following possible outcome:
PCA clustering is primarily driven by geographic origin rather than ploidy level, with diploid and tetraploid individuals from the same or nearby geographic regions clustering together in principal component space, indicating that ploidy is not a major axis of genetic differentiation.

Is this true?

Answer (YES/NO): NO